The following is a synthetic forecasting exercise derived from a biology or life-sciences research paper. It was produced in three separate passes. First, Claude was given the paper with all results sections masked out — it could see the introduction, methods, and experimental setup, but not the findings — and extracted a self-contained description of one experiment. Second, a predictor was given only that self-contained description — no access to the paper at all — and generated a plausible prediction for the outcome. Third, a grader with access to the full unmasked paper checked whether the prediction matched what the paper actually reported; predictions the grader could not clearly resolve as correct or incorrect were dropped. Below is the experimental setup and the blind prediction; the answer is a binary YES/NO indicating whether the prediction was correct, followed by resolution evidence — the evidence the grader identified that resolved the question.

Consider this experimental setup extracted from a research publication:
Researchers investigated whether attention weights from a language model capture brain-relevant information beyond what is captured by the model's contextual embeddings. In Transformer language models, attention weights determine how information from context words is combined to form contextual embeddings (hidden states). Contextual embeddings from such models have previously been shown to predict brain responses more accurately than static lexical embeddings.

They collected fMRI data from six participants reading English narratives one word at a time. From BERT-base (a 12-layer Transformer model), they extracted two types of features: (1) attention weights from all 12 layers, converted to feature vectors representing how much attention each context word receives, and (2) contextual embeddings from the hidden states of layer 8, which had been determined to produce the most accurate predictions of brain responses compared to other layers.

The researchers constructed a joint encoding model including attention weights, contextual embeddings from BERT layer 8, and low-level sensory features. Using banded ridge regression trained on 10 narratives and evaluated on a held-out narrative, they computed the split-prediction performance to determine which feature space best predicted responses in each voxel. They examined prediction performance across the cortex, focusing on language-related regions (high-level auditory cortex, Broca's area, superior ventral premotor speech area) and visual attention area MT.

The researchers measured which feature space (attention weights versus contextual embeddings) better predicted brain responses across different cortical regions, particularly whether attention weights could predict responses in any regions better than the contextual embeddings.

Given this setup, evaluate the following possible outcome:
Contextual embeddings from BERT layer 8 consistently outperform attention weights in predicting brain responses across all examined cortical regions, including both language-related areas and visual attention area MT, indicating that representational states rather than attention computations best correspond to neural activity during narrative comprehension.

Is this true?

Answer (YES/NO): NO